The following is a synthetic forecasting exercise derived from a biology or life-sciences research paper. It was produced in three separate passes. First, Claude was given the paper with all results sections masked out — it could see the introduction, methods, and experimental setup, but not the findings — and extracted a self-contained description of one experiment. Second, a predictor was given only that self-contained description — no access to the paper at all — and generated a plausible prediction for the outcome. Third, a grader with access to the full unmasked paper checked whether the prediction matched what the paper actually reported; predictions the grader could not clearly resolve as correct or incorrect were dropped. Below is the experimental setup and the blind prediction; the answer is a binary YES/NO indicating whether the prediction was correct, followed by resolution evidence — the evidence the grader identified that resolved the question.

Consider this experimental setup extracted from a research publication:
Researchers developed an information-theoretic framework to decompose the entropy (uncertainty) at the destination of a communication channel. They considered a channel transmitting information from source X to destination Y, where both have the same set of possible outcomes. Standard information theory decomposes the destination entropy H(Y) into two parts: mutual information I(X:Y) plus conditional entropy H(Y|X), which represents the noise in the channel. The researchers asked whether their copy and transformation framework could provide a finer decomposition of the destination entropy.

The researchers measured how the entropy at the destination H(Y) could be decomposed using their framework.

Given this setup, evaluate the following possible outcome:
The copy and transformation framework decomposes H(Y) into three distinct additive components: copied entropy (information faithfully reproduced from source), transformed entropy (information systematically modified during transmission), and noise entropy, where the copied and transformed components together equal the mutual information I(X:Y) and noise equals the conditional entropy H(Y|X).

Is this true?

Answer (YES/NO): YES